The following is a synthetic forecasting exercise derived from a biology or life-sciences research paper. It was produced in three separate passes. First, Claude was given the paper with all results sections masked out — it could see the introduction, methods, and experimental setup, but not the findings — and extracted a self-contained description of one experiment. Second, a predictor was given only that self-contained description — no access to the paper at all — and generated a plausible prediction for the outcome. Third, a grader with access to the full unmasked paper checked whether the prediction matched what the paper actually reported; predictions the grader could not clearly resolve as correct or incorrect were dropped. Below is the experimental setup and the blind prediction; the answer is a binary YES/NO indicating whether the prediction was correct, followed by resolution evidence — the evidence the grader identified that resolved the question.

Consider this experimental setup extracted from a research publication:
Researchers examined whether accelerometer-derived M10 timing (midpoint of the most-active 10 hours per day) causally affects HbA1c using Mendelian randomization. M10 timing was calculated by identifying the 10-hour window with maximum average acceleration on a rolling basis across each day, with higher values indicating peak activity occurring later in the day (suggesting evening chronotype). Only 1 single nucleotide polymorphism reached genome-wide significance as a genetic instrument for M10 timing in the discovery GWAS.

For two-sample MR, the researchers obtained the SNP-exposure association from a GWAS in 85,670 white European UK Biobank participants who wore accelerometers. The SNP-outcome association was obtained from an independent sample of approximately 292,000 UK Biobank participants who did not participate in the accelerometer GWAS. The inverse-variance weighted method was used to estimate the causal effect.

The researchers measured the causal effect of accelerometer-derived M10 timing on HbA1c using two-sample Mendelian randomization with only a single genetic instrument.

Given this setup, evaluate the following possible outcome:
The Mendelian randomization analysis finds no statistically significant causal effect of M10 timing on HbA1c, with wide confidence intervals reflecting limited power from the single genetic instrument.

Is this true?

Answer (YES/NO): YES